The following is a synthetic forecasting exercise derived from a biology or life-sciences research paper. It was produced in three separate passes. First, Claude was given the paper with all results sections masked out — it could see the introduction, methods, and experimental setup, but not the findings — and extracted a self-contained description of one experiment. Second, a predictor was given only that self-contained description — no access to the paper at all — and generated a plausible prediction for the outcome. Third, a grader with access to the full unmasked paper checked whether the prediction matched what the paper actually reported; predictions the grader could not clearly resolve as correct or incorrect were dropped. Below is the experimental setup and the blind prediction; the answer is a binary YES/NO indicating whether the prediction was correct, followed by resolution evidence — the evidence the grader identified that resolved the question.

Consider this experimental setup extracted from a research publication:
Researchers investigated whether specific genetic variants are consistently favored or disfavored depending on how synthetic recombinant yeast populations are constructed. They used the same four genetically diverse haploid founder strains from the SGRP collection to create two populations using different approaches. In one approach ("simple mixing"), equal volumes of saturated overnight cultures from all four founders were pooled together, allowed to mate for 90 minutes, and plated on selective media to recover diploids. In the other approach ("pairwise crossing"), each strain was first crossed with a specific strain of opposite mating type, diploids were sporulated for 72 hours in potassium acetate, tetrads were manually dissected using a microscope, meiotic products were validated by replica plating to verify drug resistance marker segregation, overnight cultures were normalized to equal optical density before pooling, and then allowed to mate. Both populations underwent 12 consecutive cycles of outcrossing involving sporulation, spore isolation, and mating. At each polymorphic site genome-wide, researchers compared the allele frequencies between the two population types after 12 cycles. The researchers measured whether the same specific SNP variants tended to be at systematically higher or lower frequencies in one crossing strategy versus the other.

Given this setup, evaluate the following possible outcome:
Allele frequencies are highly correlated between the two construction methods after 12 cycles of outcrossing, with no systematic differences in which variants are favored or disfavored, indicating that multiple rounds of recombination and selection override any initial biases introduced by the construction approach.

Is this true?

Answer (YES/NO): NO